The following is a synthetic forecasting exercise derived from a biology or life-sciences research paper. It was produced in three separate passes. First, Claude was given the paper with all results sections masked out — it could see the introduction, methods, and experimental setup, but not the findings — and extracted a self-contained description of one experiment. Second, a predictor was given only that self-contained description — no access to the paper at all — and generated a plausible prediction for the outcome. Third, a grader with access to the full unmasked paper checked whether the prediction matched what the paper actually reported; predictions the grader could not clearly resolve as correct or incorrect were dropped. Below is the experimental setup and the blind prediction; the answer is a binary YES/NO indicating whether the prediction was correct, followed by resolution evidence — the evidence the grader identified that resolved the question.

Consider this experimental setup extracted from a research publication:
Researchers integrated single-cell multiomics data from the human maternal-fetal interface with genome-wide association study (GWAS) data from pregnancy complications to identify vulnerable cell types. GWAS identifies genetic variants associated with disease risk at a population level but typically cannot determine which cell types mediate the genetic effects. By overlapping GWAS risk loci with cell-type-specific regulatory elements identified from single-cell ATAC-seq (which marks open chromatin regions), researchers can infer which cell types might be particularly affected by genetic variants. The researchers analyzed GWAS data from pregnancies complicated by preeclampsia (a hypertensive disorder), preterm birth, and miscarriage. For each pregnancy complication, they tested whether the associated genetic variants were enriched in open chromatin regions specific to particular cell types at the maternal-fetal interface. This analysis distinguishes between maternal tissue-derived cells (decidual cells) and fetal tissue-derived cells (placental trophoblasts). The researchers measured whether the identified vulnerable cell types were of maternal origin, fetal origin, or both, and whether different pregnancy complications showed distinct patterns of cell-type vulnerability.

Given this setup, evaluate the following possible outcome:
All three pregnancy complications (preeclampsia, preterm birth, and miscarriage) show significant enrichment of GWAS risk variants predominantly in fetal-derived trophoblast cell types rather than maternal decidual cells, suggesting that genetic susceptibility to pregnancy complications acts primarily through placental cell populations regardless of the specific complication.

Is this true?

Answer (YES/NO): NO